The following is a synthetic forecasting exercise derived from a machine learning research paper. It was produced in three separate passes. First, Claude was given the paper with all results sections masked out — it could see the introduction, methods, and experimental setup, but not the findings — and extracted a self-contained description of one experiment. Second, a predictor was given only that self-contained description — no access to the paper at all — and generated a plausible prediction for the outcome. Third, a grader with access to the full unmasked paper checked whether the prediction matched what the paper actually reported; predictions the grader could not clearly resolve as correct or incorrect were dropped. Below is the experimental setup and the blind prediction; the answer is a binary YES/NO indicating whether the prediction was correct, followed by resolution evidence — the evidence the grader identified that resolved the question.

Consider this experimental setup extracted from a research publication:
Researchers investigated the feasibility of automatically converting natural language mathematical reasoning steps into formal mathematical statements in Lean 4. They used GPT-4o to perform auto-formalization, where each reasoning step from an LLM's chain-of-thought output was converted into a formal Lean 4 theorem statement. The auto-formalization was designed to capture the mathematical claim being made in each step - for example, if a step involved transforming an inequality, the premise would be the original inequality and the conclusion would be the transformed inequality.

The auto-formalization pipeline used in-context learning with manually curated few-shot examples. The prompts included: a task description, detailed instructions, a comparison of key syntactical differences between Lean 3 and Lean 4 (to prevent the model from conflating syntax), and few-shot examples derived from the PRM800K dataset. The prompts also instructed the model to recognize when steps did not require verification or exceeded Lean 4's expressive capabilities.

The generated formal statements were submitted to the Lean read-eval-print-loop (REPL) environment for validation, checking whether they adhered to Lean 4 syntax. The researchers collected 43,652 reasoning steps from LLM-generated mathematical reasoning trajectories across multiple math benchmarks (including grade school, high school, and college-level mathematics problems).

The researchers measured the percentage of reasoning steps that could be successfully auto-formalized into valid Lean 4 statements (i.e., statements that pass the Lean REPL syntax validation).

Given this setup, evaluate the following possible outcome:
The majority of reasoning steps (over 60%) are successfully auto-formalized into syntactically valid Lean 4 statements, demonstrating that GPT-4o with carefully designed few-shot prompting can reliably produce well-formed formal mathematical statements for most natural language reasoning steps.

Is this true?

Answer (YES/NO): YES